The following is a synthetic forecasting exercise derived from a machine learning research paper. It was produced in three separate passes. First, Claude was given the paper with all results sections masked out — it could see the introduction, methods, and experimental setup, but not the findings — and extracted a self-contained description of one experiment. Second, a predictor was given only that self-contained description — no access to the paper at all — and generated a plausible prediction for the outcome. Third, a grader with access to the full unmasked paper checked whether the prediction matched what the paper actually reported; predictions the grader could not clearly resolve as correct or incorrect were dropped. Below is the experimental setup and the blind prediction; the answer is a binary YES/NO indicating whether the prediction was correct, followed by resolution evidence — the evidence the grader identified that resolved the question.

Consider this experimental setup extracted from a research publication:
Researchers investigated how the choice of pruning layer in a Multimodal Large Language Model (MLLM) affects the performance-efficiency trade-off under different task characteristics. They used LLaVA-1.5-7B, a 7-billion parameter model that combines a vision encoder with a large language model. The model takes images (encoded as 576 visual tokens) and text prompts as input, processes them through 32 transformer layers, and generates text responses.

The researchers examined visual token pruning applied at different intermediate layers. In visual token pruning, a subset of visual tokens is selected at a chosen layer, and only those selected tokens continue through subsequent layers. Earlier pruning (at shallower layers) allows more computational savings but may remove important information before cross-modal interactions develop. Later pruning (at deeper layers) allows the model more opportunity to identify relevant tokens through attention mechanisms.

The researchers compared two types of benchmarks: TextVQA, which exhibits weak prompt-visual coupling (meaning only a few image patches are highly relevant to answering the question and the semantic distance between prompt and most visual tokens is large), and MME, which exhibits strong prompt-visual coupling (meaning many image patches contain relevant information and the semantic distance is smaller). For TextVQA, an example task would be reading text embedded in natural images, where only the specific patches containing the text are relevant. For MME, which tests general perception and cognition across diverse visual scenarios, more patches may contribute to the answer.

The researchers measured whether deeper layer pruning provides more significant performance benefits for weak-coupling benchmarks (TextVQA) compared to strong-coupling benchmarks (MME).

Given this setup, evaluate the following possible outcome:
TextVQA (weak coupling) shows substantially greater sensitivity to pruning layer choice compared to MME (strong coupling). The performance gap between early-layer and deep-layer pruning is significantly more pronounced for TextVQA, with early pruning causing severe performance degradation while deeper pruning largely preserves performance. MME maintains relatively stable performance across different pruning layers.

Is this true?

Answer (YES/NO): YES